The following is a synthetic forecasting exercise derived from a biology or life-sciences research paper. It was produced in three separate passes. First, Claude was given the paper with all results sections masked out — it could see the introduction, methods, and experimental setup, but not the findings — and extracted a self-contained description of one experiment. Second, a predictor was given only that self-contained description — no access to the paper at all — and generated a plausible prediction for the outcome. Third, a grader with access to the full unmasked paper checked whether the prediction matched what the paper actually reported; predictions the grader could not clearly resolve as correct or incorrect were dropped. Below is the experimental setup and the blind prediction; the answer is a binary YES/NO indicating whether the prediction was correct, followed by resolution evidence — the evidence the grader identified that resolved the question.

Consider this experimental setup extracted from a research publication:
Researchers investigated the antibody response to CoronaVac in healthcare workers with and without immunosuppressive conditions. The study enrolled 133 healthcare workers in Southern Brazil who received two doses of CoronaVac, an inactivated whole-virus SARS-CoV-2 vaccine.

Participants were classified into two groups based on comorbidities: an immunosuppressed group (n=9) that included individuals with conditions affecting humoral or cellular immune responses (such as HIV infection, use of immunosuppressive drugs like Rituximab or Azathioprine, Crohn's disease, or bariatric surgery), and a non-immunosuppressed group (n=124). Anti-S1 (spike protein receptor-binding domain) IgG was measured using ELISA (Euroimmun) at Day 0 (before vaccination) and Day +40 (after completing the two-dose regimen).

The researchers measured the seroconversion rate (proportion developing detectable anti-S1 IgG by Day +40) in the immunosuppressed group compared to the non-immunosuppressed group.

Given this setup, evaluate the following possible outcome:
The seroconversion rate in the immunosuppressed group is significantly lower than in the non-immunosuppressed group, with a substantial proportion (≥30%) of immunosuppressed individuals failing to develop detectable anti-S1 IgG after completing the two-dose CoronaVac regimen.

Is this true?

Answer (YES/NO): NO